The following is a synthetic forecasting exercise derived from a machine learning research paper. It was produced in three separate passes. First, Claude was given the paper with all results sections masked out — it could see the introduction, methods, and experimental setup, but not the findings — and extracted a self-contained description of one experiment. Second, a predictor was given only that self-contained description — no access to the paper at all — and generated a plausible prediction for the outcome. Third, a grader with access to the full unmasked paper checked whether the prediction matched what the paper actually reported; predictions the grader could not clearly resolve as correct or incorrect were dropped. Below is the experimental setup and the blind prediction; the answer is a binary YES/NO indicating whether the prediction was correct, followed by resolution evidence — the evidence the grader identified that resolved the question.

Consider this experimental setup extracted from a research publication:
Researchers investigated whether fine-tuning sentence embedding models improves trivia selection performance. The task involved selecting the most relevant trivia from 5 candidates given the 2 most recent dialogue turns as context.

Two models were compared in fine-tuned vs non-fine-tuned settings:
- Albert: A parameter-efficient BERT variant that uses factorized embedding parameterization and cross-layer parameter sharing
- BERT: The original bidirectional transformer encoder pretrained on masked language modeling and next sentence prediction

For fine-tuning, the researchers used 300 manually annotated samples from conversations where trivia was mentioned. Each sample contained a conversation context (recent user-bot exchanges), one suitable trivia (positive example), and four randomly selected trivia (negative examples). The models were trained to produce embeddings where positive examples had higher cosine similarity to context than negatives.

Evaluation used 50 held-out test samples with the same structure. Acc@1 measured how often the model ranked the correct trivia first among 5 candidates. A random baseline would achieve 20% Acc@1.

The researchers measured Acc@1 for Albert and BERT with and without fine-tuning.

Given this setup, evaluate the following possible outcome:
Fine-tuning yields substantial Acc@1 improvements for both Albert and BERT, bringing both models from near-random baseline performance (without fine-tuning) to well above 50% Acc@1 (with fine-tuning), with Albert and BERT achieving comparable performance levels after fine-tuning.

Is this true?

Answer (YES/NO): NO